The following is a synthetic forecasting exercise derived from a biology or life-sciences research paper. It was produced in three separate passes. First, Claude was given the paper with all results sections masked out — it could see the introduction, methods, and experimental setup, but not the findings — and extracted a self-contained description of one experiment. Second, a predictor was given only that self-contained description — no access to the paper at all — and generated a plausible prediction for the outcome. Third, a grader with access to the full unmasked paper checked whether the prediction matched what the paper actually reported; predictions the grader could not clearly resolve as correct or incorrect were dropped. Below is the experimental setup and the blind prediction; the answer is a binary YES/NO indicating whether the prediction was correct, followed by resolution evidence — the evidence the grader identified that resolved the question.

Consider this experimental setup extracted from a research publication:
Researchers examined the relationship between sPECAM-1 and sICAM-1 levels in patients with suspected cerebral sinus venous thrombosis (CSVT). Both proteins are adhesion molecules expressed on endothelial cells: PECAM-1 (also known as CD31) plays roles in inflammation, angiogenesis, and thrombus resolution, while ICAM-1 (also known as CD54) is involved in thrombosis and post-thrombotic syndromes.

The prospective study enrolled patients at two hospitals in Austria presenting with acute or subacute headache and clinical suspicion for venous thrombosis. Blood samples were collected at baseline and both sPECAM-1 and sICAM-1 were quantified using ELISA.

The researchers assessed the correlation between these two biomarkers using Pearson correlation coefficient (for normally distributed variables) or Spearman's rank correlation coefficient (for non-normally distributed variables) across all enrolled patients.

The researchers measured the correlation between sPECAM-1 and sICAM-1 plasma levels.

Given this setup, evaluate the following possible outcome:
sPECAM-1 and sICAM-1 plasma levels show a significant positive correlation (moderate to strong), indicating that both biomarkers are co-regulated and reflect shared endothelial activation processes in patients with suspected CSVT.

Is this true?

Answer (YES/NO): YES